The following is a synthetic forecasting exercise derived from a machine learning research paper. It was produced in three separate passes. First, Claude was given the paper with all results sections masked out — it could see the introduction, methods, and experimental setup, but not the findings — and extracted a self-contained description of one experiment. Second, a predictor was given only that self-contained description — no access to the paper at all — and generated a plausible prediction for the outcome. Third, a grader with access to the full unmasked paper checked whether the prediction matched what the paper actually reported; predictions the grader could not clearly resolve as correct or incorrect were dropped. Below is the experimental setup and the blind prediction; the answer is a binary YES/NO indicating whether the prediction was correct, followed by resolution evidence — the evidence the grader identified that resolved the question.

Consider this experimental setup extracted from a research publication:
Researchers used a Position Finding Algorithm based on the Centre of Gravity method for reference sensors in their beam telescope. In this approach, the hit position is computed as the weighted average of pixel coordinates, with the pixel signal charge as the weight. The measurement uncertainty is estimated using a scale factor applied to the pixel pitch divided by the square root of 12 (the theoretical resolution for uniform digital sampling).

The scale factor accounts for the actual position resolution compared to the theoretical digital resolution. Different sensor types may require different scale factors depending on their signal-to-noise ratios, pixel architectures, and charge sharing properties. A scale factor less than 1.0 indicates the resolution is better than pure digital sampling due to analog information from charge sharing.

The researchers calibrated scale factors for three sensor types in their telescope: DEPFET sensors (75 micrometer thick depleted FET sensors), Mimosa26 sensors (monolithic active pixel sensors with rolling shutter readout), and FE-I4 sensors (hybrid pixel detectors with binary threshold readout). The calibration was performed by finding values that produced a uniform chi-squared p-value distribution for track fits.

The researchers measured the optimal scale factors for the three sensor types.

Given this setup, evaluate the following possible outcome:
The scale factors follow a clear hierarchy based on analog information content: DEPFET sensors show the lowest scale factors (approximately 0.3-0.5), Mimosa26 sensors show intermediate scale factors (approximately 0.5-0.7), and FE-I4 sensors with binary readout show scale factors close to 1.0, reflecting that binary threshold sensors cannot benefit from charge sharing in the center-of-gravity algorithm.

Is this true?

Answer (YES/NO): NO